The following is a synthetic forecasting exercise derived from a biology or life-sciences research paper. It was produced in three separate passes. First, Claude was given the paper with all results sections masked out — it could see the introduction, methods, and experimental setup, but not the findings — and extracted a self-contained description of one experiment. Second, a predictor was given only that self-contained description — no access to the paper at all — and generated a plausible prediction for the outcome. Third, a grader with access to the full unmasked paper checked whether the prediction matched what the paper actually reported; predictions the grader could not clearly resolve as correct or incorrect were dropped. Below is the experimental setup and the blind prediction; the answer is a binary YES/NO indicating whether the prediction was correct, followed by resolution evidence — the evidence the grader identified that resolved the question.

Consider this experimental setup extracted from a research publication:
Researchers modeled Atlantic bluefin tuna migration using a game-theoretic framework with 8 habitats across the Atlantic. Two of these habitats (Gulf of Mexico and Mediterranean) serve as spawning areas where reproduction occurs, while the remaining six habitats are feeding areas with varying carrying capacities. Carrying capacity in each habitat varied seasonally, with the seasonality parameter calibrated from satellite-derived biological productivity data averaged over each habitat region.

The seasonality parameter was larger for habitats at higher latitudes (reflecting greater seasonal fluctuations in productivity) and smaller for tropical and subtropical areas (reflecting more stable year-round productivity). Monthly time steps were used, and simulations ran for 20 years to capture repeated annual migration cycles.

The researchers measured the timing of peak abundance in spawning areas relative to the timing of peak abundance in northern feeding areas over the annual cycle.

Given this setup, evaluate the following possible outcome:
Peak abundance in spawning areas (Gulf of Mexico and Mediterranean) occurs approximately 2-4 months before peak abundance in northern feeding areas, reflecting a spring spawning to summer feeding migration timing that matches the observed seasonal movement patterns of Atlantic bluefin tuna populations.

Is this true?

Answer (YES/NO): YES